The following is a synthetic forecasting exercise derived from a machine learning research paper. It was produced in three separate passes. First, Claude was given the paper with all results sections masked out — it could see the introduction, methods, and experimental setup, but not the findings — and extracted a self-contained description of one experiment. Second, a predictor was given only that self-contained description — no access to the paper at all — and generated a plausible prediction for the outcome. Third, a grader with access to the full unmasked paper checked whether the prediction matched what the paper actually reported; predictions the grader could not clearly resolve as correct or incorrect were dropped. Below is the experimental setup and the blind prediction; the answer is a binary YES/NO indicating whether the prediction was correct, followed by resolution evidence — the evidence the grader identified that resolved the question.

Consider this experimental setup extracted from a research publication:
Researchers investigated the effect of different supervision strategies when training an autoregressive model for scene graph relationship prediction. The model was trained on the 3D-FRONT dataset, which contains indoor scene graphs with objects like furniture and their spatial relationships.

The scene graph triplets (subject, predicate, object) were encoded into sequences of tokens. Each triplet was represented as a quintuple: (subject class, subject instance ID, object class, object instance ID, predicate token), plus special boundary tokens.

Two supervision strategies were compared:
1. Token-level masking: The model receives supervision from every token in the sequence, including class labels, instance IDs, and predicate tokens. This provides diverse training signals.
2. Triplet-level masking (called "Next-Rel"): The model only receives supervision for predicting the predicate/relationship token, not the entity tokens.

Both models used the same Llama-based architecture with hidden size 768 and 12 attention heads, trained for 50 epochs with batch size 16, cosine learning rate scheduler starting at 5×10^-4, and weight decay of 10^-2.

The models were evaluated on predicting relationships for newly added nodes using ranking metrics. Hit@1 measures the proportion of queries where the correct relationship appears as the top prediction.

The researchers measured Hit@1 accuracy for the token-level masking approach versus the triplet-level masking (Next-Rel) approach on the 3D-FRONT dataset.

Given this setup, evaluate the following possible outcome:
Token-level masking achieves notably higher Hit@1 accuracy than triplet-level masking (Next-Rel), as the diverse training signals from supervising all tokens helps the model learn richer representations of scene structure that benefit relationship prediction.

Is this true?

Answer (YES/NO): YES